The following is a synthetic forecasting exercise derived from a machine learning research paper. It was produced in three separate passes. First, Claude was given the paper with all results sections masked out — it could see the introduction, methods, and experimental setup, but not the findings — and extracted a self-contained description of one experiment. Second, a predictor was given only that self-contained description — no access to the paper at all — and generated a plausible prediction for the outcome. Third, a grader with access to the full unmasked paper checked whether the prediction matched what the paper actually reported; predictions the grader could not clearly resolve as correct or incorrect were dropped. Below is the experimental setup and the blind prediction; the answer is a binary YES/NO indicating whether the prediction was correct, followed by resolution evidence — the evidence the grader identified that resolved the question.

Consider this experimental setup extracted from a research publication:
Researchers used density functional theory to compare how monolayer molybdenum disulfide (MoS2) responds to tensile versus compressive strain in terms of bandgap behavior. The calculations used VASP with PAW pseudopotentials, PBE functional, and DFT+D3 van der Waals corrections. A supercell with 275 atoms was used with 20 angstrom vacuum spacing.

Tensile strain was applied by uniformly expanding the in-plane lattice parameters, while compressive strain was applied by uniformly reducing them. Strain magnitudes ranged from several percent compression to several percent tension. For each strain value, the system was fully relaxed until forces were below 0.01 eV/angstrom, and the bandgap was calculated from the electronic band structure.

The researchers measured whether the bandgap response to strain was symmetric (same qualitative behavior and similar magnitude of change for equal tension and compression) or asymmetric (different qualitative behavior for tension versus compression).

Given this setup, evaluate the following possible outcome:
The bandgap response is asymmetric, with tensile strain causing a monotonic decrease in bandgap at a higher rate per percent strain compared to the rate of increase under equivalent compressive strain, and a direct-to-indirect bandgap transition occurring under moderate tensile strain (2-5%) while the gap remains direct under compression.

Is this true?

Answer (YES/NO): NO